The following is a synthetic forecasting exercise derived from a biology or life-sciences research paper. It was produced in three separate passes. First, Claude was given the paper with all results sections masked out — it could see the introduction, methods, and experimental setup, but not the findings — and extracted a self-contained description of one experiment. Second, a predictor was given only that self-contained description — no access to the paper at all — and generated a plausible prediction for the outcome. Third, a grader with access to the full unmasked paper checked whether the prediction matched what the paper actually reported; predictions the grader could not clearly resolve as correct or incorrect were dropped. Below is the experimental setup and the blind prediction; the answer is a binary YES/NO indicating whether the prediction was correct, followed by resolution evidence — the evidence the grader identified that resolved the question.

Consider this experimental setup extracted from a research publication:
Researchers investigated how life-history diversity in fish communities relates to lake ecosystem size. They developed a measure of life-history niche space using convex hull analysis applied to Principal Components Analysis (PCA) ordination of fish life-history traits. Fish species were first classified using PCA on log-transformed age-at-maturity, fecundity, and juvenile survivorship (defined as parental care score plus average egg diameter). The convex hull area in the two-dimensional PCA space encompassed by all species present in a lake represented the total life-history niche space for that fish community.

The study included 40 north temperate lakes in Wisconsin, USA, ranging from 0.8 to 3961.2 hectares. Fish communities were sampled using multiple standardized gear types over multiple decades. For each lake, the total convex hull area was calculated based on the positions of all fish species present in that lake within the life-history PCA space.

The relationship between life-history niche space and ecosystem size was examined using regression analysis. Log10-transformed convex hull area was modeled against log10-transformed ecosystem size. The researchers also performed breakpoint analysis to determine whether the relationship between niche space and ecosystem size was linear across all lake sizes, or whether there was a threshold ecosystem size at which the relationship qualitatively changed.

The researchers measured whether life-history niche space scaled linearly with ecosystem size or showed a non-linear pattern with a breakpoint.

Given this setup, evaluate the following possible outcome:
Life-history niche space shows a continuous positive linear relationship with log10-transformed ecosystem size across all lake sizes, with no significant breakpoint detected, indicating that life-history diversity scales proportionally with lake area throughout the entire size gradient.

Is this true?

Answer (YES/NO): NO